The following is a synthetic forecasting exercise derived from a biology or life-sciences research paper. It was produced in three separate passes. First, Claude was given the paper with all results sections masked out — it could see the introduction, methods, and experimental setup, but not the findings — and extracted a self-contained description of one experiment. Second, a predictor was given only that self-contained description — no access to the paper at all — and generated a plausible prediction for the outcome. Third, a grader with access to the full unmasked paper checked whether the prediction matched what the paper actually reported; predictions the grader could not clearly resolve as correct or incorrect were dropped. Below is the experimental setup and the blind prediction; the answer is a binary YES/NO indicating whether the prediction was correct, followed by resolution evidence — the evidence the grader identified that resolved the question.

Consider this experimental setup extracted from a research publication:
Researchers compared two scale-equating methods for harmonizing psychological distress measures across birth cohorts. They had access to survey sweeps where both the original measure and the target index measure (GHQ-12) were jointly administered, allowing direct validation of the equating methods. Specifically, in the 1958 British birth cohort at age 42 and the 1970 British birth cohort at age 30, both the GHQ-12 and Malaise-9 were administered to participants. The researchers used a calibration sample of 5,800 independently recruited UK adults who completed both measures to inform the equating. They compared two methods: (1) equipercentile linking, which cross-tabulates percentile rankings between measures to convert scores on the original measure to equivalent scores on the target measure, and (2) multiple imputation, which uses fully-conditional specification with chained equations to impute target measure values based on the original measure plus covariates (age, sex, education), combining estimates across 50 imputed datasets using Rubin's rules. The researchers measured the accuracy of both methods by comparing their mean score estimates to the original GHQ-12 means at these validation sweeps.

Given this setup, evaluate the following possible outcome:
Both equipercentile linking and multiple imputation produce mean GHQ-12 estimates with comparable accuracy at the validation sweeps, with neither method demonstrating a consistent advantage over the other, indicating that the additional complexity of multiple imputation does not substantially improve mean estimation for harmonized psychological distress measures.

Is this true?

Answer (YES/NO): NO